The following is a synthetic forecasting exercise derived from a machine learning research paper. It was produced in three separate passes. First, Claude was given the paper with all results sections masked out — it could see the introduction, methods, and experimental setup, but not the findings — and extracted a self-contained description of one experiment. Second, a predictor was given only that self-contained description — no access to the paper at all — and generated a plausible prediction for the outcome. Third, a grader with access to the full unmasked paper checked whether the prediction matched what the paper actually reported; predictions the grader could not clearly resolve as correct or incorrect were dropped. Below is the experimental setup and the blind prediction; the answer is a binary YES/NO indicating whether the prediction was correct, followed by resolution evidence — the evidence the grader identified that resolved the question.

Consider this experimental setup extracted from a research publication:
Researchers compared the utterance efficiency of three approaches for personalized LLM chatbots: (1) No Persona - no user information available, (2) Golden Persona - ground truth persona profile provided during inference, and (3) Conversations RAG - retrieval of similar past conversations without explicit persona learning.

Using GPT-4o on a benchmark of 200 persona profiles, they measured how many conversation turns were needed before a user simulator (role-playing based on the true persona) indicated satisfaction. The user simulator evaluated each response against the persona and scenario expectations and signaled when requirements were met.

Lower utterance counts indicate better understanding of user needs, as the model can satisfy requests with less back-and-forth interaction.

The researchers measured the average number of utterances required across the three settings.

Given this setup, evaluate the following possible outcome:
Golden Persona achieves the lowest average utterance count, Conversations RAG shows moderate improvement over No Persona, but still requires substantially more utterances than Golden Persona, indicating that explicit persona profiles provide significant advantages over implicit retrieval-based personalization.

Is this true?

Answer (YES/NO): NO